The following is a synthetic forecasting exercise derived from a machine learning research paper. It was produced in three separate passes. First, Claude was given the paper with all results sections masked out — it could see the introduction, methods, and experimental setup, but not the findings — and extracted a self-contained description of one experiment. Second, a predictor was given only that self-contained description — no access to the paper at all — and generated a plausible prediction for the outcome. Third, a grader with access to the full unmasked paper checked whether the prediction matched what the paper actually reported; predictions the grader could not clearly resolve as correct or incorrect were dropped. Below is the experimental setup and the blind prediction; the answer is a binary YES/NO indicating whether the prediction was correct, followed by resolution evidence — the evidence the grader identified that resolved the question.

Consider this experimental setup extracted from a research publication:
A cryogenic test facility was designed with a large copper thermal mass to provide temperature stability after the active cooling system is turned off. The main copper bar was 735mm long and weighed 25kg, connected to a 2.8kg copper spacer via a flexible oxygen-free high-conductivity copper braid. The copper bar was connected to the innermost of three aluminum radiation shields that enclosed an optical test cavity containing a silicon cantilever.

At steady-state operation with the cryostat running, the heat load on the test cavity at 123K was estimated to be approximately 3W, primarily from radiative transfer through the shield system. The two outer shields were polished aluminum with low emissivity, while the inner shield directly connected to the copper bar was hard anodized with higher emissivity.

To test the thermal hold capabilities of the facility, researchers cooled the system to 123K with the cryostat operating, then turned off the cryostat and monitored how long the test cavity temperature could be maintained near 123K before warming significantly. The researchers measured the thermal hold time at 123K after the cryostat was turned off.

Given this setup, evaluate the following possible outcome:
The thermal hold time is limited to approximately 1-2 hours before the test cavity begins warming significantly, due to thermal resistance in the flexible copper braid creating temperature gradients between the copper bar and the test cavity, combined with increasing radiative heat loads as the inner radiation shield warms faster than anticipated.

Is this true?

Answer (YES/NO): NO